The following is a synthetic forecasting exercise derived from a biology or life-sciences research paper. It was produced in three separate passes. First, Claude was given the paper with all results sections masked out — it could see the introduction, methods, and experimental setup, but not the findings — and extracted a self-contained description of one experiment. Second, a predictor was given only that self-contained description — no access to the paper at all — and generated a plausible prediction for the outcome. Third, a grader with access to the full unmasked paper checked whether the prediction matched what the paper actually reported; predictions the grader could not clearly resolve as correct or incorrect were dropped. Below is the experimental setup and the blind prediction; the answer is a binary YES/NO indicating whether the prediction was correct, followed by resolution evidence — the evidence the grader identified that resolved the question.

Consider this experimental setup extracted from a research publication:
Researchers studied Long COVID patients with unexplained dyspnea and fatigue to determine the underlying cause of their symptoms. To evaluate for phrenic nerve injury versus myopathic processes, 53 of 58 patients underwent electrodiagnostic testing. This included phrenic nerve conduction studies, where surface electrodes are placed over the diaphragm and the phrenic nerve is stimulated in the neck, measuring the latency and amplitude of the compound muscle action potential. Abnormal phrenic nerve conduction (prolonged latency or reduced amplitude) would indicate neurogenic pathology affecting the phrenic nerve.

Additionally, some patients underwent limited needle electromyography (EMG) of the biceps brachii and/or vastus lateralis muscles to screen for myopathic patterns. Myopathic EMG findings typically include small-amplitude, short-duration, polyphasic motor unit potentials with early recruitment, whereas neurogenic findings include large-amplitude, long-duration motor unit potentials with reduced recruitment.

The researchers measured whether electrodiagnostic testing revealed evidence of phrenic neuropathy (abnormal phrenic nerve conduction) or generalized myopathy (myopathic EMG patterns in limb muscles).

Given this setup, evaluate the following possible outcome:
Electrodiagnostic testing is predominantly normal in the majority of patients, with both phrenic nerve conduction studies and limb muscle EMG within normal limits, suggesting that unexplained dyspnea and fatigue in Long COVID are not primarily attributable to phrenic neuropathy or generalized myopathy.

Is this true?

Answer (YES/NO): YES